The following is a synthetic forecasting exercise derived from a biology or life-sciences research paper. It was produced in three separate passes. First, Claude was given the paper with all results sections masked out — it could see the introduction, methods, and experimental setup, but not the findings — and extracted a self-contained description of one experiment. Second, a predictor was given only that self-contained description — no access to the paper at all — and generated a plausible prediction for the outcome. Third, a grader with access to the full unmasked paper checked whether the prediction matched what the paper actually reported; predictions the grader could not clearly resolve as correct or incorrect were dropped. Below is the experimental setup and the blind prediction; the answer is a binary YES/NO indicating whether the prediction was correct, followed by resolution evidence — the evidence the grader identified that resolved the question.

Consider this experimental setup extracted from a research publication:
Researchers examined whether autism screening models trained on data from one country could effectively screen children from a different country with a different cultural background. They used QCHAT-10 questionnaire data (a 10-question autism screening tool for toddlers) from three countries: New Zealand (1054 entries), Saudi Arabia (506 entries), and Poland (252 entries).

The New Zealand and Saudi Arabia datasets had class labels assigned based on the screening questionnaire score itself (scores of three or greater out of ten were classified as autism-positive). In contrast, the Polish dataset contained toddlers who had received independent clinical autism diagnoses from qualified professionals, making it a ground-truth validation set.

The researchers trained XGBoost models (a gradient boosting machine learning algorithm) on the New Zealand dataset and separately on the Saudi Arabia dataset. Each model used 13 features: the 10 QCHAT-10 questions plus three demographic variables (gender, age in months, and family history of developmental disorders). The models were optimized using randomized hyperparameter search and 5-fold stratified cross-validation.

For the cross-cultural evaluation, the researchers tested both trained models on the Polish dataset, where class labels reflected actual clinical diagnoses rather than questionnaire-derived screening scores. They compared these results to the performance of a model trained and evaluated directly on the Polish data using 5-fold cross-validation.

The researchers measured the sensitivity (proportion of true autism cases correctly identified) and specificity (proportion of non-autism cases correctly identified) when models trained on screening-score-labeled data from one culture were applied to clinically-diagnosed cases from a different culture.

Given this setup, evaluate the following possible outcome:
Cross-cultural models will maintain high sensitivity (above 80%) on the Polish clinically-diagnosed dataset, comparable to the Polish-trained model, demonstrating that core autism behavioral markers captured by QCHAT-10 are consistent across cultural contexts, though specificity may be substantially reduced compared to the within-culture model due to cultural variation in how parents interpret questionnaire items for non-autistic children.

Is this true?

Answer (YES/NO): NO